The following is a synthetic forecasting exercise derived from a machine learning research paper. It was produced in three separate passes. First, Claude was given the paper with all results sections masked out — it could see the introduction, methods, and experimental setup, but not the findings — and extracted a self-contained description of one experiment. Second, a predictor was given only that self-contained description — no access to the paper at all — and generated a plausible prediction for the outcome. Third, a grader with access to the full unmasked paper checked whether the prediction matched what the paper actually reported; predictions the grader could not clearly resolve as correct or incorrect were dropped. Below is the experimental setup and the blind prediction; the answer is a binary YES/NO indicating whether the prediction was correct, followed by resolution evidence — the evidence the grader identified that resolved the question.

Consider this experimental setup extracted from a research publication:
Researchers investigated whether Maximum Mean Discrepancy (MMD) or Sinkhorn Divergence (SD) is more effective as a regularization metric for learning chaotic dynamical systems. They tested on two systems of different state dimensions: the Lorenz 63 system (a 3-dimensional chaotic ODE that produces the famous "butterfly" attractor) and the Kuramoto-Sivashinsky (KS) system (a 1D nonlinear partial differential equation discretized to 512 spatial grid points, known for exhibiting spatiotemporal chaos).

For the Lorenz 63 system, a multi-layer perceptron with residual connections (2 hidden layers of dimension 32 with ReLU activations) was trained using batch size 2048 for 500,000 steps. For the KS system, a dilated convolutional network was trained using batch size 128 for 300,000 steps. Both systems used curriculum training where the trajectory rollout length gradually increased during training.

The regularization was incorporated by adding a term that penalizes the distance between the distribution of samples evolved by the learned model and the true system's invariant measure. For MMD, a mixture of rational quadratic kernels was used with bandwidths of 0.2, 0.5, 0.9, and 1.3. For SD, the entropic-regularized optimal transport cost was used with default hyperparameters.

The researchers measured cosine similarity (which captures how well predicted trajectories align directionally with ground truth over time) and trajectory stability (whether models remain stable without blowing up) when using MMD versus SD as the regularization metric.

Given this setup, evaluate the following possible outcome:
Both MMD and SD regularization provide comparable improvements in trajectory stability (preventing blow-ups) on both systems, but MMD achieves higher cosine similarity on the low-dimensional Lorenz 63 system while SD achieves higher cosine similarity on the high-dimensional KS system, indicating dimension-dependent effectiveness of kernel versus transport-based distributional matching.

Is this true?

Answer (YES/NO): NO